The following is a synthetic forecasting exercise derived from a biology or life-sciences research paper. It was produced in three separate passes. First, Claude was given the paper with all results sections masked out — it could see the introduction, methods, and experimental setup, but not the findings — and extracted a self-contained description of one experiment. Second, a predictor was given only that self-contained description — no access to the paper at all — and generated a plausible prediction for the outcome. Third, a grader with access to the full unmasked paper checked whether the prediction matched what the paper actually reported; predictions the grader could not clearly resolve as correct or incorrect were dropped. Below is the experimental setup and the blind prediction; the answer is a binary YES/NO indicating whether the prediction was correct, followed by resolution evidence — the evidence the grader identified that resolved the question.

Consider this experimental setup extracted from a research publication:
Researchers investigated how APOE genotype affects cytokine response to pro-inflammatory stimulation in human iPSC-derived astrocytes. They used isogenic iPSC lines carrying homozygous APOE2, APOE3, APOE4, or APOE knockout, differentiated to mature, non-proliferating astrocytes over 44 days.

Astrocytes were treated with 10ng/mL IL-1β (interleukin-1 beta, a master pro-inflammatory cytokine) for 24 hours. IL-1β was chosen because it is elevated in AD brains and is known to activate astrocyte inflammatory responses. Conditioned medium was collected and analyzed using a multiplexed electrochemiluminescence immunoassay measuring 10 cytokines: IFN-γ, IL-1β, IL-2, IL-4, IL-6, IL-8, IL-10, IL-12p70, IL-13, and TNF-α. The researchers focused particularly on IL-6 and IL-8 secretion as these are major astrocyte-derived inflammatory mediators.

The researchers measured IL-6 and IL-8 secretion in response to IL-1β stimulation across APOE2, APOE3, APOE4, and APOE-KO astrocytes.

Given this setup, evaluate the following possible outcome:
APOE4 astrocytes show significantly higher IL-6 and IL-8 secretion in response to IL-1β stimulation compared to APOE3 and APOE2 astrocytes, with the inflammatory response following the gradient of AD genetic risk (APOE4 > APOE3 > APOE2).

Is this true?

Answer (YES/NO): NO